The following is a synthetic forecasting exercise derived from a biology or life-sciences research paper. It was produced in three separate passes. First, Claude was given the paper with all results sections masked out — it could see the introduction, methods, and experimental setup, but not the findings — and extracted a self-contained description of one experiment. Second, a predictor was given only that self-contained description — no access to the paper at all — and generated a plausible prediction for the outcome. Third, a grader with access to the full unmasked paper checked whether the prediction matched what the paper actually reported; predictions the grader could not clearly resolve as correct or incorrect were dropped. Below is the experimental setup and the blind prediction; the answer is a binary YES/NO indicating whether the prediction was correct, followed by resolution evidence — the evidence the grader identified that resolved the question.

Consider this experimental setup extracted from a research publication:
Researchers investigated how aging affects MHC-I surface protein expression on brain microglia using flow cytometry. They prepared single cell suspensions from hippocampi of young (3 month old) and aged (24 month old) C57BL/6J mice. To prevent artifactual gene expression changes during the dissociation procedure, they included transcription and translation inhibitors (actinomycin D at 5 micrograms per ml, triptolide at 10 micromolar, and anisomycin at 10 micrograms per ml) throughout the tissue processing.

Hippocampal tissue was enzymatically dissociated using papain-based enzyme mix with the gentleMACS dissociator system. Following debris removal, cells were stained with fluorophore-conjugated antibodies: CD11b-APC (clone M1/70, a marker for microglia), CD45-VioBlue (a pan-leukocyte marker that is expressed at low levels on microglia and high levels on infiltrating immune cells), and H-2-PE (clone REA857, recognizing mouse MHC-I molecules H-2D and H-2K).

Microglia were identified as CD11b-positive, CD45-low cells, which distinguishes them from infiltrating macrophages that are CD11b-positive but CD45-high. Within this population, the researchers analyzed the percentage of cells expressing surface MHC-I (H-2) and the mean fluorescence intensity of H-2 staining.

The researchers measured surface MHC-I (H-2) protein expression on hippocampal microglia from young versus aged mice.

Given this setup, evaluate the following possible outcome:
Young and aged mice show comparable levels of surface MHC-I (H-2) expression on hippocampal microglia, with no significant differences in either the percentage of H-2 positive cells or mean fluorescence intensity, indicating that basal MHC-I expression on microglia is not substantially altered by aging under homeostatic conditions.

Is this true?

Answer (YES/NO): NO